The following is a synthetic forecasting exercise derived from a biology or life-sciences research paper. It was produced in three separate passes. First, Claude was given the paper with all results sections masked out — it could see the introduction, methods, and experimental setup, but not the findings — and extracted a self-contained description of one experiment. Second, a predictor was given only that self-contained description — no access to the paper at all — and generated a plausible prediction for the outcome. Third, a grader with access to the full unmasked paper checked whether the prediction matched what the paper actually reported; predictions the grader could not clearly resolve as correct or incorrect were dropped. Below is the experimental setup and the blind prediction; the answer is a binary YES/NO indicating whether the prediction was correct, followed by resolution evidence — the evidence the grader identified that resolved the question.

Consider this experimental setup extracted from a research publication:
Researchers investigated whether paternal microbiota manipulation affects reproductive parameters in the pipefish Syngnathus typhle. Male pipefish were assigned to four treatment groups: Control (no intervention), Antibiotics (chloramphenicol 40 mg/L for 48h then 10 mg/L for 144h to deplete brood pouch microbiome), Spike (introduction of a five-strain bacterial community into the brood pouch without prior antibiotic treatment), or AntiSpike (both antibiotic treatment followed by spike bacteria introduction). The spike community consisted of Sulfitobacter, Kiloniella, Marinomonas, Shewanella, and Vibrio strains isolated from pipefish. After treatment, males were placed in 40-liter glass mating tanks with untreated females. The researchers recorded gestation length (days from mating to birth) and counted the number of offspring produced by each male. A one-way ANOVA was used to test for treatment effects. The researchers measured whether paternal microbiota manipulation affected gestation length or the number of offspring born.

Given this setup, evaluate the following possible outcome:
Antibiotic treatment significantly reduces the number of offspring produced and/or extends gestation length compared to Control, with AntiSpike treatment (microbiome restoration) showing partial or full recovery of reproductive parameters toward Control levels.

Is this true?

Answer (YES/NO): NO